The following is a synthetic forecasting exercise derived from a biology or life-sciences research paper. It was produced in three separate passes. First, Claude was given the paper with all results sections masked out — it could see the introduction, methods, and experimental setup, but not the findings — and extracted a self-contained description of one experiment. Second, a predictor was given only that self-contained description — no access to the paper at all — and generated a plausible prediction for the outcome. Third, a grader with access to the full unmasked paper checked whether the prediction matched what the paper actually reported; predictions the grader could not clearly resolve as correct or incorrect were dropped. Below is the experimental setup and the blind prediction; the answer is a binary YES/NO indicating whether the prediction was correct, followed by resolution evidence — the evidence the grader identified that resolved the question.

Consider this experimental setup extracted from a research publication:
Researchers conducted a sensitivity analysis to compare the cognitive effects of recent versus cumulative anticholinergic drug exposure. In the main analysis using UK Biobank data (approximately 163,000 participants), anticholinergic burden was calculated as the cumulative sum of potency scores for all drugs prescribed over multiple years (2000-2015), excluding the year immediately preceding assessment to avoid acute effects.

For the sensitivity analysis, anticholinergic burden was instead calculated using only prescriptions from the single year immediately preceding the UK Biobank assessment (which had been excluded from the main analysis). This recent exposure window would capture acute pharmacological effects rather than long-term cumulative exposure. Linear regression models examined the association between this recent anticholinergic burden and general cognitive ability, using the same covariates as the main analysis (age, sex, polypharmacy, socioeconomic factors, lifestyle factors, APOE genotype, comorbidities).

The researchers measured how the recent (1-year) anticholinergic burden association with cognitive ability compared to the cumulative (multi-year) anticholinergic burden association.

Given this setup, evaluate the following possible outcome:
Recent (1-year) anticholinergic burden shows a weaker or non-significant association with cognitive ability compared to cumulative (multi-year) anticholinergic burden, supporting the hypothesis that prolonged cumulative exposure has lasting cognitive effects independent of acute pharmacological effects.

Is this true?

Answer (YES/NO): YES